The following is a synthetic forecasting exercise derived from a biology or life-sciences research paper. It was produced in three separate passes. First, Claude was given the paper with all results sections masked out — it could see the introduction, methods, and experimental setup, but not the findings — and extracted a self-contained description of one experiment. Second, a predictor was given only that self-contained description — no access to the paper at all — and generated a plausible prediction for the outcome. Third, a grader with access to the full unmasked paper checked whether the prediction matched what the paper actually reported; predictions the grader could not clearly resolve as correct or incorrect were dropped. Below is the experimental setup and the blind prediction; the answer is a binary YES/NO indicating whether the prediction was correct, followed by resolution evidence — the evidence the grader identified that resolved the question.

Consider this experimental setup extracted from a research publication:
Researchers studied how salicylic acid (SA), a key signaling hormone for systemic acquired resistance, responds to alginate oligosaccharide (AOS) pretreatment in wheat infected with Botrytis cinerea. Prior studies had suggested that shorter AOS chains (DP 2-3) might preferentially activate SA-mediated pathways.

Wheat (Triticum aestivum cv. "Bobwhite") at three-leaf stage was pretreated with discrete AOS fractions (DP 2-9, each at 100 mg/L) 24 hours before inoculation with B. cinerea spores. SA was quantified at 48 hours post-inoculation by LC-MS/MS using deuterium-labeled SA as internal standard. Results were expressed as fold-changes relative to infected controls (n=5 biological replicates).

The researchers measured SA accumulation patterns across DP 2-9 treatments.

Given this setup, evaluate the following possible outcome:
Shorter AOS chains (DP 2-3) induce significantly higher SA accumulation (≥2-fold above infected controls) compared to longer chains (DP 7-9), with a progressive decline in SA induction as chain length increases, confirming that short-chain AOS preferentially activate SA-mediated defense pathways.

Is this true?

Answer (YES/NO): NO